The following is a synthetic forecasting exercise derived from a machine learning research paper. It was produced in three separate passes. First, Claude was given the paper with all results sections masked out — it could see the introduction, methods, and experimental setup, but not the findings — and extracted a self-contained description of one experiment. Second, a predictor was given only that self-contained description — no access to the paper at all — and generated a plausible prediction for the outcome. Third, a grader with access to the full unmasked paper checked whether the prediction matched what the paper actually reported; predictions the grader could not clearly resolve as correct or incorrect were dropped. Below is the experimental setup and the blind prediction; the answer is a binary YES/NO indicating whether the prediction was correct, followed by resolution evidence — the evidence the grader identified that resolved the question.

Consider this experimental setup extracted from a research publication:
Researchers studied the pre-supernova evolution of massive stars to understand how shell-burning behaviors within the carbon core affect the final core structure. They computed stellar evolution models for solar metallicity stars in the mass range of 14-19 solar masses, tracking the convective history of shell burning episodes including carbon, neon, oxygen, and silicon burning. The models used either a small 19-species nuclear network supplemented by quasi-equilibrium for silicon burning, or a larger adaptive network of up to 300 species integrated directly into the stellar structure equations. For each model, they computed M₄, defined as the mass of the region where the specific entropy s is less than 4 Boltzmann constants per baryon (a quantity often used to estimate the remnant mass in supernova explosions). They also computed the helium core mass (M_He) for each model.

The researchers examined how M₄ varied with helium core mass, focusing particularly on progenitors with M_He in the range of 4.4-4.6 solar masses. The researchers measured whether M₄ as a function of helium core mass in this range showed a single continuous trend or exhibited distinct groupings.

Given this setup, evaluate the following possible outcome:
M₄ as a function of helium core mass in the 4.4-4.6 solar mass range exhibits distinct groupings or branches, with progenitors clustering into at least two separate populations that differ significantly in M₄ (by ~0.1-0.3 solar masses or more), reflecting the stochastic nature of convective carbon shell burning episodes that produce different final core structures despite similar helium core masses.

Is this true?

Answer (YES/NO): YES